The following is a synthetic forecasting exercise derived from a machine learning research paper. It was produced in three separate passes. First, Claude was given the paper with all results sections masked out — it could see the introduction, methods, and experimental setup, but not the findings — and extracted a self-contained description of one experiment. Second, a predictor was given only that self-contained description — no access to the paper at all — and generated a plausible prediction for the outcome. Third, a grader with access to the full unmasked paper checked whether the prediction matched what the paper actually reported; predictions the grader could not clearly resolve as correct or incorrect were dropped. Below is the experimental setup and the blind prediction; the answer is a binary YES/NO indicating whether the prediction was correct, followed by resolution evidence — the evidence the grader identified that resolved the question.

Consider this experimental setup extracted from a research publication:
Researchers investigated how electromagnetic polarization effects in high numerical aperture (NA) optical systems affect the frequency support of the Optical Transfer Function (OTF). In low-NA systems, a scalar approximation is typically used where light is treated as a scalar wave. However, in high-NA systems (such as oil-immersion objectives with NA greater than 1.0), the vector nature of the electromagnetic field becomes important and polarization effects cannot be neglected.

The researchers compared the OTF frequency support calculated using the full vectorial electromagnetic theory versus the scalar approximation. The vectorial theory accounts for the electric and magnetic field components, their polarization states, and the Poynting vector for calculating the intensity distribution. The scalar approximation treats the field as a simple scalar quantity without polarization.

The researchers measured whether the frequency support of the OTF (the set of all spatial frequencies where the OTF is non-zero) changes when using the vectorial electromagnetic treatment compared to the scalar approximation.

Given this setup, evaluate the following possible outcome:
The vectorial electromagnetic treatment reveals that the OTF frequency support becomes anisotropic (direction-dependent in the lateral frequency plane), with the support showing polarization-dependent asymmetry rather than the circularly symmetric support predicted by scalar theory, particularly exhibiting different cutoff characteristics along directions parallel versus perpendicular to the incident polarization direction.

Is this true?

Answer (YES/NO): NO